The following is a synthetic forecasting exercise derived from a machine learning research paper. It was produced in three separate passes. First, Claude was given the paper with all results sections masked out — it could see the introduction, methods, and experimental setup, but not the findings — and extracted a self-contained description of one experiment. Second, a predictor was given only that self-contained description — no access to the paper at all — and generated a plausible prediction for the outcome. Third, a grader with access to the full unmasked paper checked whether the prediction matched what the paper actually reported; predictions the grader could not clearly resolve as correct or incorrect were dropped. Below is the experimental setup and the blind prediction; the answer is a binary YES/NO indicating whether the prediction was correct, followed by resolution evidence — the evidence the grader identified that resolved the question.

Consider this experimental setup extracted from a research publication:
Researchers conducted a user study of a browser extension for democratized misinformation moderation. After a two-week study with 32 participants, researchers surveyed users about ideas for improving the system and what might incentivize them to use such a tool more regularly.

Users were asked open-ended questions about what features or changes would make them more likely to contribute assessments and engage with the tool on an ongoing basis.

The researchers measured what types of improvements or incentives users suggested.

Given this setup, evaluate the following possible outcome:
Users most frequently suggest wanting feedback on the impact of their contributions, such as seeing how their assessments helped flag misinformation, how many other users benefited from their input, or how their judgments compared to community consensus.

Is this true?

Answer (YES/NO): NO